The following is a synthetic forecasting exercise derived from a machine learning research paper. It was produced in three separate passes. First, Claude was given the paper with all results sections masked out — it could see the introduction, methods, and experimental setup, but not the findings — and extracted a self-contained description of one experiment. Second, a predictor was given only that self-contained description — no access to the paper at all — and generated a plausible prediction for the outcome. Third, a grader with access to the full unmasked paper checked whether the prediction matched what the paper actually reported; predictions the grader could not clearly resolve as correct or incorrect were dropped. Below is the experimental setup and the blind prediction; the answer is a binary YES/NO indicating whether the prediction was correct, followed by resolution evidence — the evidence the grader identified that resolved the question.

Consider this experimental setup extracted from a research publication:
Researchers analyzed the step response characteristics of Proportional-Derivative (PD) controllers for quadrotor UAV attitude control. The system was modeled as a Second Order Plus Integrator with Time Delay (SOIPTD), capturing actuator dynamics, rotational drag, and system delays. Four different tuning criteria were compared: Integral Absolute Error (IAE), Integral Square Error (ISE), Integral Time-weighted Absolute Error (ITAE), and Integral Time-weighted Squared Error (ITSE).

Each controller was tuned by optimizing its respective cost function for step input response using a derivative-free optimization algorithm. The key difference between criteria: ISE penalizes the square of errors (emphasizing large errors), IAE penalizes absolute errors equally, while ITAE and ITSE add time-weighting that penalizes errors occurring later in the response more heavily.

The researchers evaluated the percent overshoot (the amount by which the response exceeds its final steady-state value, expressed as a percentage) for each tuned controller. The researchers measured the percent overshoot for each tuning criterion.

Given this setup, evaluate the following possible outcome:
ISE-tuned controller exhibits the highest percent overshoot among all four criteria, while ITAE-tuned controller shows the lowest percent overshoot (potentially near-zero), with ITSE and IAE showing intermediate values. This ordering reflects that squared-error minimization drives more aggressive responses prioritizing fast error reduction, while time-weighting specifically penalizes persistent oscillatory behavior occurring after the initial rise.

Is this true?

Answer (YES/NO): YES